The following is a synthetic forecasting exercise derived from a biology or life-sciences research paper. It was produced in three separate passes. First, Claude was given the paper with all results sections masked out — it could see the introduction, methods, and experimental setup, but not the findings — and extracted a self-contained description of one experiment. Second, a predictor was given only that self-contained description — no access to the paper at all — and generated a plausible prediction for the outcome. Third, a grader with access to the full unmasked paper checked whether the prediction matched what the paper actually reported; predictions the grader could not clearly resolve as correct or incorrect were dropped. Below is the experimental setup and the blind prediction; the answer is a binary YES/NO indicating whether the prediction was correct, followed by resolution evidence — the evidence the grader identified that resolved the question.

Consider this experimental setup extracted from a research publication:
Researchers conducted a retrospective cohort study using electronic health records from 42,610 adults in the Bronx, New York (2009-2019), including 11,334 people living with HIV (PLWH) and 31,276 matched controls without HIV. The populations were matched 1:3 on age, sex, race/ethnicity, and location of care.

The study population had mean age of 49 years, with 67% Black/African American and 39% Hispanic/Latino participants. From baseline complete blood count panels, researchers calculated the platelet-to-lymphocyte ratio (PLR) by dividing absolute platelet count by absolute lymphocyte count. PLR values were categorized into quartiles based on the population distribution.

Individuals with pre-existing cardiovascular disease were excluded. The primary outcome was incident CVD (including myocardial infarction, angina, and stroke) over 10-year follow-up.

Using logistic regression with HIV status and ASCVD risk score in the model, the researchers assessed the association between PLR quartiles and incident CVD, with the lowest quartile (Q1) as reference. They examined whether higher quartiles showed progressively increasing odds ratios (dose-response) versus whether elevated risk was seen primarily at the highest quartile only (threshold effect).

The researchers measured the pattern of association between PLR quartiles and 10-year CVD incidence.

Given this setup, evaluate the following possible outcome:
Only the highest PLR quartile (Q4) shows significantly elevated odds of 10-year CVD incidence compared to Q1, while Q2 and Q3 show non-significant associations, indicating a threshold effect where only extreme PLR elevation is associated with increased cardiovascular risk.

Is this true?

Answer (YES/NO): NO